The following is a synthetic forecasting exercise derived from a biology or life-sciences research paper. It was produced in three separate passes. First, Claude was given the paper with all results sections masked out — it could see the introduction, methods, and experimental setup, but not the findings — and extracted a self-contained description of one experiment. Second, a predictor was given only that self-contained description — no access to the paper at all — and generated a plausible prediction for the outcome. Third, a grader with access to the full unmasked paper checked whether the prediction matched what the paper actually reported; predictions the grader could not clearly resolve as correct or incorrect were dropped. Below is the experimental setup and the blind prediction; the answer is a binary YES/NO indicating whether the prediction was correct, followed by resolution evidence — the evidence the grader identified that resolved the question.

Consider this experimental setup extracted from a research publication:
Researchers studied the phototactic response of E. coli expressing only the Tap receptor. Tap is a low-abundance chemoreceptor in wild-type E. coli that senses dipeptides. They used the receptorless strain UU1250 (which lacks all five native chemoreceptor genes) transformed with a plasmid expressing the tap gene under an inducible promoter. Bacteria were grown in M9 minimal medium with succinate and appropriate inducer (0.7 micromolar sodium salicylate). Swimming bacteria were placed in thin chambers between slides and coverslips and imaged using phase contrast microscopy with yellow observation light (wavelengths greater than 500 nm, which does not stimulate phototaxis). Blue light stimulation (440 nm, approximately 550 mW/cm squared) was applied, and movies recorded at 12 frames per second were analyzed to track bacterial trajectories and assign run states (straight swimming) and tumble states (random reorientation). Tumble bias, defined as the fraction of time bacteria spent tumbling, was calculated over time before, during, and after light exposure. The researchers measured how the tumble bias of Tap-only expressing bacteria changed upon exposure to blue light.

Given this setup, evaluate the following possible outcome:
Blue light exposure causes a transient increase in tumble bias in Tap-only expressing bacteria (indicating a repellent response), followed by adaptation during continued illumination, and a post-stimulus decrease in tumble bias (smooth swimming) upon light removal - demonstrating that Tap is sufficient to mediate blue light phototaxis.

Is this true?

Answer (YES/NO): NO